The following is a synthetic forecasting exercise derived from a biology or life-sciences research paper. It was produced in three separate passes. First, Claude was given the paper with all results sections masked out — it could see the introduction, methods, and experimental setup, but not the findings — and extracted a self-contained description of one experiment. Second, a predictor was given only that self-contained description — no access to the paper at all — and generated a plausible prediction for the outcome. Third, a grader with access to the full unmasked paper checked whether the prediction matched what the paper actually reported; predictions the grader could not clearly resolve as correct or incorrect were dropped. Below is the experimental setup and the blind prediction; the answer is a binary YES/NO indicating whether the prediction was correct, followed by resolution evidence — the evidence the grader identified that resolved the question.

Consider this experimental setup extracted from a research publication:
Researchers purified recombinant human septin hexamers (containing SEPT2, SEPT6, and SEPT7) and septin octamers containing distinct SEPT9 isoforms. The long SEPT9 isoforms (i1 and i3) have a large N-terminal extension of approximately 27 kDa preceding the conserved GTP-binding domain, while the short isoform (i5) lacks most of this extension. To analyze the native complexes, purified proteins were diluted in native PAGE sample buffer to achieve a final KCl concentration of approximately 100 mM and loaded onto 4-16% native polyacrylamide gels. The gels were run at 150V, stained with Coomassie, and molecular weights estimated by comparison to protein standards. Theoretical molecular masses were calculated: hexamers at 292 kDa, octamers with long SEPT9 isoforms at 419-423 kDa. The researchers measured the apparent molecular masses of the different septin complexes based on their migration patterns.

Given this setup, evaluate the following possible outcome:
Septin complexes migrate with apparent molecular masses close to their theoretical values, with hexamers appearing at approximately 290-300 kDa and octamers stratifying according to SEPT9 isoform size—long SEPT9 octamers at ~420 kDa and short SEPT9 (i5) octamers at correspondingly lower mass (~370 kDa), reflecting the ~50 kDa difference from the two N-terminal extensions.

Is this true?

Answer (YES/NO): NO